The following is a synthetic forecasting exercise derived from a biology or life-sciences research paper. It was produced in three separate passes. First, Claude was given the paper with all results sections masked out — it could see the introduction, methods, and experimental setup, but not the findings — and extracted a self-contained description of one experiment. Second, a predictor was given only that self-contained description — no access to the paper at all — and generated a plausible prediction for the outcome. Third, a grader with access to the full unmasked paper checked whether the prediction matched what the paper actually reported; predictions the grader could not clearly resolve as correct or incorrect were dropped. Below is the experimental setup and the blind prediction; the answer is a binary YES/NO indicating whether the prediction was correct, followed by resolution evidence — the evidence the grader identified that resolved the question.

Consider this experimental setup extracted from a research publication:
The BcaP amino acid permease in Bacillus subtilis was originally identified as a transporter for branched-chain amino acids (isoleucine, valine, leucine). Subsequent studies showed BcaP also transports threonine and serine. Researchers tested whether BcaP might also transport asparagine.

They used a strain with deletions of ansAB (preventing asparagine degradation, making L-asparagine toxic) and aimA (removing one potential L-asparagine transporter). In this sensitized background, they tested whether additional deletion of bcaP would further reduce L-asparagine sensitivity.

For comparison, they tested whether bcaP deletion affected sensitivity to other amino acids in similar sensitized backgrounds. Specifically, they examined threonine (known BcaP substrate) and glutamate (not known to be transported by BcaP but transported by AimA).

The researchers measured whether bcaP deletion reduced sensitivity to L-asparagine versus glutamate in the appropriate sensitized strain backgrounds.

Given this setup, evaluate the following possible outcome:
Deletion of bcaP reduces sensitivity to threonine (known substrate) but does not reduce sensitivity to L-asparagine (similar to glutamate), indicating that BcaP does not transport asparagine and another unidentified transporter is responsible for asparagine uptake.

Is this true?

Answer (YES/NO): NO